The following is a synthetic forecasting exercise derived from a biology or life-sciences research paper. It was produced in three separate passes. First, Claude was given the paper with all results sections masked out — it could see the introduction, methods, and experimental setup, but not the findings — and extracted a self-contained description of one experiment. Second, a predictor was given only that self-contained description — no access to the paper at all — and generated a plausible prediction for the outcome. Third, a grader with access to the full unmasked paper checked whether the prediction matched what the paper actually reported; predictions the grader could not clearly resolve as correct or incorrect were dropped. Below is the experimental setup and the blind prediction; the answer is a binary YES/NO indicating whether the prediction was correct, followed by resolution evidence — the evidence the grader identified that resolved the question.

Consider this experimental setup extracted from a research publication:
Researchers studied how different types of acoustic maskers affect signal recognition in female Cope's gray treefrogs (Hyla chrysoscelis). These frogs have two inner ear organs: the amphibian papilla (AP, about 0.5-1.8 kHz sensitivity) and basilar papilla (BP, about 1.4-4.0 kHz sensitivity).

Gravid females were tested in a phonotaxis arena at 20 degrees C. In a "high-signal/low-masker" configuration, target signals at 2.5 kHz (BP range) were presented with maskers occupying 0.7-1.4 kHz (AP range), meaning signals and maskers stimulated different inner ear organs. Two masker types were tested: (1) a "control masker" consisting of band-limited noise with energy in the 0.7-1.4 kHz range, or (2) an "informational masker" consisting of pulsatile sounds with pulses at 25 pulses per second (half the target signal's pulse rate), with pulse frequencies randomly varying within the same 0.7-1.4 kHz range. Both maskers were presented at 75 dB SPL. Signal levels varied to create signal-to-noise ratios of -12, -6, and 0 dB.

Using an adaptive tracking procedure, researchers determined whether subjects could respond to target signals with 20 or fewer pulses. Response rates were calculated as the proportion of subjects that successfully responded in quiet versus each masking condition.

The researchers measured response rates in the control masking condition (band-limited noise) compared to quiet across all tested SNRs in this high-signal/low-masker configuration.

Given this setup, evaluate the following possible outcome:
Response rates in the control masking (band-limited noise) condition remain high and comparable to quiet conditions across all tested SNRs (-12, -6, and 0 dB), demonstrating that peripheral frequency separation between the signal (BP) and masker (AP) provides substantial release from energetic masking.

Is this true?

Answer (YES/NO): YES